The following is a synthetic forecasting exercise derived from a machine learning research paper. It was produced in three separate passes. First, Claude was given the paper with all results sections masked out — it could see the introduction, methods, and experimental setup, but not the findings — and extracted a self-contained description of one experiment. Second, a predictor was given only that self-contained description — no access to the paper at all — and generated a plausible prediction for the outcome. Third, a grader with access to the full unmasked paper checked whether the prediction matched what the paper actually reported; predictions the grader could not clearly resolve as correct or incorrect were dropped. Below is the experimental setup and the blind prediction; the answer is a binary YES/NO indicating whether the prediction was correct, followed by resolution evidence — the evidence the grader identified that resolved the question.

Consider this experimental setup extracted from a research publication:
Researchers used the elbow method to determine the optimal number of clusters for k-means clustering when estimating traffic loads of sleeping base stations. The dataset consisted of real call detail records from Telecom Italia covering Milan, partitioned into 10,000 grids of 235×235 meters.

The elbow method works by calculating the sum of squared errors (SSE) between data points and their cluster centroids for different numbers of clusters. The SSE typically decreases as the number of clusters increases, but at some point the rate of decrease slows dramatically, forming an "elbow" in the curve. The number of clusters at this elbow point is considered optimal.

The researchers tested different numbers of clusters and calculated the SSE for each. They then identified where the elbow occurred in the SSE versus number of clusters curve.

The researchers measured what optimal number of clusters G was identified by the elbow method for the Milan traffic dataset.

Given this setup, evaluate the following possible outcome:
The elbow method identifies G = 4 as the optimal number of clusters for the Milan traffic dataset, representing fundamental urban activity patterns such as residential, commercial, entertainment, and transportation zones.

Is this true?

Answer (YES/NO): NO